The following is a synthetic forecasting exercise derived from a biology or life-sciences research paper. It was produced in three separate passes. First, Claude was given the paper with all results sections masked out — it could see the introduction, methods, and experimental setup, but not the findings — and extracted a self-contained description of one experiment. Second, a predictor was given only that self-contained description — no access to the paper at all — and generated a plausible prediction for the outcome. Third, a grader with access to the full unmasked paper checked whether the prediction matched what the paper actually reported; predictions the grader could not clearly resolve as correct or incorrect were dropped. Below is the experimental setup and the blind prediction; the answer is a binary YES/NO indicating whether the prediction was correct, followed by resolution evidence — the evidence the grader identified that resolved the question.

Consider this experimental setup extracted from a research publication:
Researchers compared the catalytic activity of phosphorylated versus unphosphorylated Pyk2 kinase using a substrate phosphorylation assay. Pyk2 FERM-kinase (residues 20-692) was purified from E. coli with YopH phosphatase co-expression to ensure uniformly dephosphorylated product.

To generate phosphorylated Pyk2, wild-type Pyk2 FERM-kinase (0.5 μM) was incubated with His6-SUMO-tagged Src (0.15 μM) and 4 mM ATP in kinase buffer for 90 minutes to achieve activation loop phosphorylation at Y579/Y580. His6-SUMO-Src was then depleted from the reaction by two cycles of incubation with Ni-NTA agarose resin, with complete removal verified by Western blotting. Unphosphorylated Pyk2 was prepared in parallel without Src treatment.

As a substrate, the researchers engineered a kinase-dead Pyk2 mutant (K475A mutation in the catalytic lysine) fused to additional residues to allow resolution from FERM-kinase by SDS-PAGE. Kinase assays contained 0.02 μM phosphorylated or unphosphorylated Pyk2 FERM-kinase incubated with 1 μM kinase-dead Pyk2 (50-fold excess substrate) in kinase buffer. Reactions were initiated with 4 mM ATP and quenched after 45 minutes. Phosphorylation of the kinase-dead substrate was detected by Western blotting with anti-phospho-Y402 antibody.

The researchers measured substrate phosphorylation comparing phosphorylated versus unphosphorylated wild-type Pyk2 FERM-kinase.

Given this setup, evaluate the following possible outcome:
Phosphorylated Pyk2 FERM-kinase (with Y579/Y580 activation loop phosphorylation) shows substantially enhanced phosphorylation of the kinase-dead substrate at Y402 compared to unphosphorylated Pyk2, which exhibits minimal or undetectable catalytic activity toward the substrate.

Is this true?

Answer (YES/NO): NO